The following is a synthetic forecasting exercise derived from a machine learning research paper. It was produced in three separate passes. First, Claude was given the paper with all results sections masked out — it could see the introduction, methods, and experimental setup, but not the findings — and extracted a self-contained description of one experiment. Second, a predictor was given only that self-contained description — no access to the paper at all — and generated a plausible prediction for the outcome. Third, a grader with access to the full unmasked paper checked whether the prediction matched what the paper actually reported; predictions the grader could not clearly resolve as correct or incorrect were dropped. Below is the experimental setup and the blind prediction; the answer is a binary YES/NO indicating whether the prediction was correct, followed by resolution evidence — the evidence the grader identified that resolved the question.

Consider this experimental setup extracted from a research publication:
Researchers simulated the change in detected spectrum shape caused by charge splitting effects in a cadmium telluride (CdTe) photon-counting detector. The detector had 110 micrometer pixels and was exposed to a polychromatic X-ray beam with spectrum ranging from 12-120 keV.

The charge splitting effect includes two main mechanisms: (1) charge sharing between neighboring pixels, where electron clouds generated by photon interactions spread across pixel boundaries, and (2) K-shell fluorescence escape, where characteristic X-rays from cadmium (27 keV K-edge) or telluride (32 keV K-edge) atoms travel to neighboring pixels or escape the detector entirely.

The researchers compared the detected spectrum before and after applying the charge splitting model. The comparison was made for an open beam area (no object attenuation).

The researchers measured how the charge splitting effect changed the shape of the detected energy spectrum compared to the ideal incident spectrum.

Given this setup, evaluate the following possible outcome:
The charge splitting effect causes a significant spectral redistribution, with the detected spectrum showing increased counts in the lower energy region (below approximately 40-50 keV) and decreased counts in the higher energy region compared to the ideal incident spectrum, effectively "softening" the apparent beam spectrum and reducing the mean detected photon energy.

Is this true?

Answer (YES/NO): YES